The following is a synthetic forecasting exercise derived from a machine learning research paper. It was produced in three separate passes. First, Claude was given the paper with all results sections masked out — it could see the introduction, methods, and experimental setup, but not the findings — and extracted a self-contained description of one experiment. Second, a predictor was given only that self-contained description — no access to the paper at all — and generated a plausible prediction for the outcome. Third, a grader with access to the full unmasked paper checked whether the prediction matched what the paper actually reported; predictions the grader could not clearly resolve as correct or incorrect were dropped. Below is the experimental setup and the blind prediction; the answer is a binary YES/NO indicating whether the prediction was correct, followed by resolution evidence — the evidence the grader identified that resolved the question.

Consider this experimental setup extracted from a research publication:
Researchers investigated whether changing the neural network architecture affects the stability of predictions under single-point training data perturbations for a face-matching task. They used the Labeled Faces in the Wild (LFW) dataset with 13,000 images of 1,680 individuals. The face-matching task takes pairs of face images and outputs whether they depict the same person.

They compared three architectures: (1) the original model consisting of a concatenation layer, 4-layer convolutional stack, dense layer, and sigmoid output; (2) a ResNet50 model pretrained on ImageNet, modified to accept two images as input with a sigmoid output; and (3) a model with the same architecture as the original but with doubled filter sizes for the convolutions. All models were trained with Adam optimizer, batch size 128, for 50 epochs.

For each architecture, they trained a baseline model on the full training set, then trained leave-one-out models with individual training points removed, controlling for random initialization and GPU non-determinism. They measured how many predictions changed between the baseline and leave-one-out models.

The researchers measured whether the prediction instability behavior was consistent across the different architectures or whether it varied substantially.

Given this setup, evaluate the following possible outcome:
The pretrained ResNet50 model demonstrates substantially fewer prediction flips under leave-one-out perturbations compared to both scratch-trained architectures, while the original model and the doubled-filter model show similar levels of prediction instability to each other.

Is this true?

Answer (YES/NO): NO